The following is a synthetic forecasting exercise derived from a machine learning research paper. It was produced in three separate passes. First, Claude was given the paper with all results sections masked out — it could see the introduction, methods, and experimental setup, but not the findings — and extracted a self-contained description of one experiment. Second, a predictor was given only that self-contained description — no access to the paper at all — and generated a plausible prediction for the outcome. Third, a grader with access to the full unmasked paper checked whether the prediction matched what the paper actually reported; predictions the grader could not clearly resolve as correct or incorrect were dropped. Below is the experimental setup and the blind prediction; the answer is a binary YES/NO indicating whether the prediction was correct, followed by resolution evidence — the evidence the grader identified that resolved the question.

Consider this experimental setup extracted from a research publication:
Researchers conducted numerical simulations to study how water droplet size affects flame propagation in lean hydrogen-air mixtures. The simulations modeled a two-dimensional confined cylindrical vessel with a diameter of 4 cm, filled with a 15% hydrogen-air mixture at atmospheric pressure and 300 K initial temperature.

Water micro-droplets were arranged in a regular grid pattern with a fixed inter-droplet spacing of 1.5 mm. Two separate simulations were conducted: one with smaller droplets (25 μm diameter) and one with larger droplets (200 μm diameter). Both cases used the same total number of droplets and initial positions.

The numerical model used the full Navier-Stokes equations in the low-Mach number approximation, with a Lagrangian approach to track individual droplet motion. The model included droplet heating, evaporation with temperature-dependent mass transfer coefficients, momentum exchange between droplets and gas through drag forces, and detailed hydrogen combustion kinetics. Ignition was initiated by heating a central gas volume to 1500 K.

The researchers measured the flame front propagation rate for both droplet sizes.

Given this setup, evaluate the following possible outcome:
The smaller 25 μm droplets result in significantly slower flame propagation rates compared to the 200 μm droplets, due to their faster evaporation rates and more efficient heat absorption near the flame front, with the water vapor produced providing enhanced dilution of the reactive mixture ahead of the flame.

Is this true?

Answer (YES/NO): NO